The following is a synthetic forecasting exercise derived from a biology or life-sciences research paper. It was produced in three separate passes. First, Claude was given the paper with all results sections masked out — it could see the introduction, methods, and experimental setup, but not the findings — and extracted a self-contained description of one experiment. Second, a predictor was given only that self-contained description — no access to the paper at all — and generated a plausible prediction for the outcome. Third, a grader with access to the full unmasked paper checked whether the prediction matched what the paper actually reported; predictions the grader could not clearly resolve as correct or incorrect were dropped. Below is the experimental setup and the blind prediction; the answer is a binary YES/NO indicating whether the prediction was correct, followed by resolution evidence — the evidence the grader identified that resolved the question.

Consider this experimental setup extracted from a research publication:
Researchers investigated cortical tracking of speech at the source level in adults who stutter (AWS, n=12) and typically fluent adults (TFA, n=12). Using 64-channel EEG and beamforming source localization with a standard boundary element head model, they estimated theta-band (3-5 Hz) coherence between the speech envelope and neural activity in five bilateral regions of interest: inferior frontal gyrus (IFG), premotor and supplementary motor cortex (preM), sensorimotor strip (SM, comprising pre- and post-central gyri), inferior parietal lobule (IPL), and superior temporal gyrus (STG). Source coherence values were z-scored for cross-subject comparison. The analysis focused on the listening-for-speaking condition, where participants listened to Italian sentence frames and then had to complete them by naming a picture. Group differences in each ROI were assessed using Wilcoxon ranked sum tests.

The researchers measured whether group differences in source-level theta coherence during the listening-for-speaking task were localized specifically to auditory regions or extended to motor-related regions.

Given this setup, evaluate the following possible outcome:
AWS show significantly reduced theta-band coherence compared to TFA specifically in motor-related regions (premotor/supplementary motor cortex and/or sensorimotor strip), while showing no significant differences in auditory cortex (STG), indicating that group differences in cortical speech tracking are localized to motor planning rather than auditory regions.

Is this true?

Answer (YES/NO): NO